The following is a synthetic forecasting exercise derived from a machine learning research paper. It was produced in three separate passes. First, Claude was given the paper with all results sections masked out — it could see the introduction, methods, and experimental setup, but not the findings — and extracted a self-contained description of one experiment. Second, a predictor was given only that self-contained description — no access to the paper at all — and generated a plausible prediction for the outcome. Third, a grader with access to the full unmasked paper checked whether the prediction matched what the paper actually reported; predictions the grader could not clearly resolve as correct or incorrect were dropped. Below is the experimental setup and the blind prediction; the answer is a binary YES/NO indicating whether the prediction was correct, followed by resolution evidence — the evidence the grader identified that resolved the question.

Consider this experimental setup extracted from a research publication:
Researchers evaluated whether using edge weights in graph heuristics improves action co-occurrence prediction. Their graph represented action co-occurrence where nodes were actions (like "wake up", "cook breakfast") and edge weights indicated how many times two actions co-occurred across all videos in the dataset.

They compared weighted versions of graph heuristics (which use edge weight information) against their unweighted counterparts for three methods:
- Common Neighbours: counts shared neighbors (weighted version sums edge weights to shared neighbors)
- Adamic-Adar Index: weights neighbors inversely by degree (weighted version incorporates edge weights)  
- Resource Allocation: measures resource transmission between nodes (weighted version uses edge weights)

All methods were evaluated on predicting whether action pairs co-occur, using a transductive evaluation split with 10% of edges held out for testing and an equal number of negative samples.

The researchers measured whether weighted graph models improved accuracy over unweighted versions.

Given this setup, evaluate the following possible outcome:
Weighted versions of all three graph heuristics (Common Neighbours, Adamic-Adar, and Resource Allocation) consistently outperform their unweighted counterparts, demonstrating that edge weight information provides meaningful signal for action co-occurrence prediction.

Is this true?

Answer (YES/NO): NO